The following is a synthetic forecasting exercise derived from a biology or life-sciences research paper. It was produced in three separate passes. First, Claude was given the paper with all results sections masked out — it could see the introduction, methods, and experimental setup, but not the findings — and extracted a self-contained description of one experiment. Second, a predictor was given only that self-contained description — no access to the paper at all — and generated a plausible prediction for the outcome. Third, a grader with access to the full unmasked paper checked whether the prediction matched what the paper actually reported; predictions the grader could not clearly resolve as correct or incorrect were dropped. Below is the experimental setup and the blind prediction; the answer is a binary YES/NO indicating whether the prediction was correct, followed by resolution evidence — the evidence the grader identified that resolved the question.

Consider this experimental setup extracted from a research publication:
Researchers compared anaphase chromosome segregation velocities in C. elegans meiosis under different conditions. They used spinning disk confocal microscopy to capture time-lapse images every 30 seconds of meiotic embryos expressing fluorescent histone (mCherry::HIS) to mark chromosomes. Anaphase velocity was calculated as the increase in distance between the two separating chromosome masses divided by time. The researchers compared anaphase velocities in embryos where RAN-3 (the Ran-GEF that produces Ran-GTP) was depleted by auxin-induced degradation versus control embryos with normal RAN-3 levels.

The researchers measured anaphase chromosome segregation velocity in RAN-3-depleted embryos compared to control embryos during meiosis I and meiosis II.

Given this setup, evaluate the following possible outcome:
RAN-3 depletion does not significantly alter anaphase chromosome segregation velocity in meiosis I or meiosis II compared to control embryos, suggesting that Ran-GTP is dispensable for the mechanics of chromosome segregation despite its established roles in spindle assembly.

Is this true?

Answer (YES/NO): NO